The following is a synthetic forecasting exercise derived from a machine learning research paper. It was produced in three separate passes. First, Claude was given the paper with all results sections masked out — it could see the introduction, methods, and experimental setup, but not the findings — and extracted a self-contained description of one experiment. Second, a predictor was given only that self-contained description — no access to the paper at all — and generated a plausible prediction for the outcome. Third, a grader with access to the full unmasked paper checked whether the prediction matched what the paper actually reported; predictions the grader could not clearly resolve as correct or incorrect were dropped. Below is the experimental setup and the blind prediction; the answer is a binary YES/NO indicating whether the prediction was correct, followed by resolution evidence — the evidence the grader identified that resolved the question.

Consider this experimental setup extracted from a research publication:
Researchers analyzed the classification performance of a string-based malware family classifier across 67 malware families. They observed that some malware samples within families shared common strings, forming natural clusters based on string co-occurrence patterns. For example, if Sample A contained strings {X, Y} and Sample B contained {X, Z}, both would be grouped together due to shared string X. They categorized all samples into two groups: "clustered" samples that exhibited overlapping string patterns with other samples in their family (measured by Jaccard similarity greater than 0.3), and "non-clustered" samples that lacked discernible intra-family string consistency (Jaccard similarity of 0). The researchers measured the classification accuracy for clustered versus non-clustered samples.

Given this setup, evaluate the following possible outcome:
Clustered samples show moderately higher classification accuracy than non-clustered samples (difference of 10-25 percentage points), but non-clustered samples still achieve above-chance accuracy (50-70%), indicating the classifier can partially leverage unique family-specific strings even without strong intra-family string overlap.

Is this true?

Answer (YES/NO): NO